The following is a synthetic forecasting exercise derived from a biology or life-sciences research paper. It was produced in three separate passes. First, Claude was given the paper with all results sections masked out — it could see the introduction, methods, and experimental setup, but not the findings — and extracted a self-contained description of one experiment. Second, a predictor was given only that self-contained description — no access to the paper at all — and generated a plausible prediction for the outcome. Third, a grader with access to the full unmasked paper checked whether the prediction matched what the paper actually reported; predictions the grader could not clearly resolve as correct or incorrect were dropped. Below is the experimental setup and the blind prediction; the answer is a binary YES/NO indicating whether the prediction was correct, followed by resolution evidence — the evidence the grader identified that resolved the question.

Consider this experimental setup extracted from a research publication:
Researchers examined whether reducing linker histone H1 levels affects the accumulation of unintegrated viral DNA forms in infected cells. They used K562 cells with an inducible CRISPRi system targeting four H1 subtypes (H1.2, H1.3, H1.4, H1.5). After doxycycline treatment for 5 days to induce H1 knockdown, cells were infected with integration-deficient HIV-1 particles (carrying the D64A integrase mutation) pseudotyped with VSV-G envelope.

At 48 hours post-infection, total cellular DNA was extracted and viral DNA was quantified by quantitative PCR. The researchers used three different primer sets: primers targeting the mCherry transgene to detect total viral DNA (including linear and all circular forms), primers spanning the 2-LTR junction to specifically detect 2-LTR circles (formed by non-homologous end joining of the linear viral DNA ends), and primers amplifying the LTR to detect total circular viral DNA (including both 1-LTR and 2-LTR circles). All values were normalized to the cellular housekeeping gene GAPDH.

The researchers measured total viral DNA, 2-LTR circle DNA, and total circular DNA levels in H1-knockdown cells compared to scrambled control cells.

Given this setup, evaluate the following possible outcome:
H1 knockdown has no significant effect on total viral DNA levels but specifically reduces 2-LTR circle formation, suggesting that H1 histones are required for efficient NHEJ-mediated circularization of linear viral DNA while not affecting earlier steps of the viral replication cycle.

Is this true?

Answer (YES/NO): NO